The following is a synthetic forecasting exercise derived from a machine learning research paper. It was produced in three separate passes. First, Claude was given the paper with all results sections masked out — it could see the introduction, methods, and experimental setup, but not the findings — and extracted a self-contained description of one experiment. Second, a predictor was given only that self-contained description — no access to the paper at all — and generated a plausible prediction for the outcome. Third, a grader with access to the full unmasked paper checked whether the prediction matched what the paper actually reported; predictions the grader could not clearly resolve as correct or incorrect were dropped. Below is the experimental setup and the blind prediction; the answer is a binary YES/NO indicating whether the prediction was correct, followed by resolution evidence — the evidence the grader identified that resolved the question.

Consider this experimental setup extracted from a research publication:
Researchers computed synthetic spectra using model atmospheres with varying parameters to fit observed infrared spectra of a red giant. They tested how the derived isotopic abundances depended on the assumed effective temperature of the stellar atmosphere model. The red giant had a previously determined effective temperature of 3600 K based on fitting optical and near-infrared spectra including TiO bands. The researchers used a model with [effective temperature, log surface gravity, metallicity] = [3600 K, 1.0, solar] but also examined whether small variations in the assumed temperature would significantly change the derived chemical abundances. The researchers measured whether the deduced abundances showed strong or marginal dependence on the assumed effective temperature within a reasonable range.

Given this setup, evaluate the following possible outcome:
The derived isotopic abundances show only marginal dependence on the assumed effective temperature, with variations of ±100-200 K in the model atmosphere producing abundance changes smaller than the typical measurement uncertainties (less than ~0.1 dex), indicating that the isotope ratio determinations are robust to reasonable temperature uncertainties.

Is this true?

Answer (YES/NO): NO